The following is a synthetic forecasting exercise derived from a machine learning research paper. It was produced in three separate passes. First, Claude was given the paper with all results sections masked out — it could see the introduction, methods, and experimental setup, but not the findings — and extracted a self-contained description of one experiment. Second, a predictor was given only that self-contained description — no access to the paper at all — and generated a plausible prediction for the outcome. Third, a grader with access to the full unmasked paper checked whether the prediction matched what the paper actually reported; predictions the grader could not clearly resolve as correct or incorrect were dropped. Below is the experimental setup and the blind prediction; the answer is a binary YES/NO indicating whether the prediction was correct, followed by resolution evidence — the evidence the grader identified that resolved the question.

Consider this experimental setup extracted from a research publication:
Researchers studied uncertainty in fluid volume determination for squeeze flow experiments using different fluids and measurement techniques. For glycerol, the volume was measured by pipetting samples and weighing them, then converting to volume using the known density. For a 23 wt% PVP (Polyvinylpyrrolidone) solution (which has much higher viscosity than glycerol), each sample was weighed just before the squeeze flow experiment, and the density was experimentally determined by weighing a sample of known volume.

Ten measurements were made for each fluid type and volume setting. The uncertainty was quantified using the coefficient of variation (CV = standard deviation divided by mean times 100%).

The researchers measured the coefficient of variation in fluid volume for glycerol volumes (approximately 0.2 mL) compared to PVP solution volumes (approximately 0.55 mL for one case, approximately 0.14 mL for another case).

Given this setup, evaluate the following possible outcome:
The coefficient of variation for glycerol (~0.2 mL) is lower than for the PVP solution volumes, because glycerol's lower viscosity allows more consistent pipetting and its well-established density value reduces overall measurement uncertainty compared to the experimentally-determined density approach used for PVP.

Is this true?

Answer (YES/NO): NO